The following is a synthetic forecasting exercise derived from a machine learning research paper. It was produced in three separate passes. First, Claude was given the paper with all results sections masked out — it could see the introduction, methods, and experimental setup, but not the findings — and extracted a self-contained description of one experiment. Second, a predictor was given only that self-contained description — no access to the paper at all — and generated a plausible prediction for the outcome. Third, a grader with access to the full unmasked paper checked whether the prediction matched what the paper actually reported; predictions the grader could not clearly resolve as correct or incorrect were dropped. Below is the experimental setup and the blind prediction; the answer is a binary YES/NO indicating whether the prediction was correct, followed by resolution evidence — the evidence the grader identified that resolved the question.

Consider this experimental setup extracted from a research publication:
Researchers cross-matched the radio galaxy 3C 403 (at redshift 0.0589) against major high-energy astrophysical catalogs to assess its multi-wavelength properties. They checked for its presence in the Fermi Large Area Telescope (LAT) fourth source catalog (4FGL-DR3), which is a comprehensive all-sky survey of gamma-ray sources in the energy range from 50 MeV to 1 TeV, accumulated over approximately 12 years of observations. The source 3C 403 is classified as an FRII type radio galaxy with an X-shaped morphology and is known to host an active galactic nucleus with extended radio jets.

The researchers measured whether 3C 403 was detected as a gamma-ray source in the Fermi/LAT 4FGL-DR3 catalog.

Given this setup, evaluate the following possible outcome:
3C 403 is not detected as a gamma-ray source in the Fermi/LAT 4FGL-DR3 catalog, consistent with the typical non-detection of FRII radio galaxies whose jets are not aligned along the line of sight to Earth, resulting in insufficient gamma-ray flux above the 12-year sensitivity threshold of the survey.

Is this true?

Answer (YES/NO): YES